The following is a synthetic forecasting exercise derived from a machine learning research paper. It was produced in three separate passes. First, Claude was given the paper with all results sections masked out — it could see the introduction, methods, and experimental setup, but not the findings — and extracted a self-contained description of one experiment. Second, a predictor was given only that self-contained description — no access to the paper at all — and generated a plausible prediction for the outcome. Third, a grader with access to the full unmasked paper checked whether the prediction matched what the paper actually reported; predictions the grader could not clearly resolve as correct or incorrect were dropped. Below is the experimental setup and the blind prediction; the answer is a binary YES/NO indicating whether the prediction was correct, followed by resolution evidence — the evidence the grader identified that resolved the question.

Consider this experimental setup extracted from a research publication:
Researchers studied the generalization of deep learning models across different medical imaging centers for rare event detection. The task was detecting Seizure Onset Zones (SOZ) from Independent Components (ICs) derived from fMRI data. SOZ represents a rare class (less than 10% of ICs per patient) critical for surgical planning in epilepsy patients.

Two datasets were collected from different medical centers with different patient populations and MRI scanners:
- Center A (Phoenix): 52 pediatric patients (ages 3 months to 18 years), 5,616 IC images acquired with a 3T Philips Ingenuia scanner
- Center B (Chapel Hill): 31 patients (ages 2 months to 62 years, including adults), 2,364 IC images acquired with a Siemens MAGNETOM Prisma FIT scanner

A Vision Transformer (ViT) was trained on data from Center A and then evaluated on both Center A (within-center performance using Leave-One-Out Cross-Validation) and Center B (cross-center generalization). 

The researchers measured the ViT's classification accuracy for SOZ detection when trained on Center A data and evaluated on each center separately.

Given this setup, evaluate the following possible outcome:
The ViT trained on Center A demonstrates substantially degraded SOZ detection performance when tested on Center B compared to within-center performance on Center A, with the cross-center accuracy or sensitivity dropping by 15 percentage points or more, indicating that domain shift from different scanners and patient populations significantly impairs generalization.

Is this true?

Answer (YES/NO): YES